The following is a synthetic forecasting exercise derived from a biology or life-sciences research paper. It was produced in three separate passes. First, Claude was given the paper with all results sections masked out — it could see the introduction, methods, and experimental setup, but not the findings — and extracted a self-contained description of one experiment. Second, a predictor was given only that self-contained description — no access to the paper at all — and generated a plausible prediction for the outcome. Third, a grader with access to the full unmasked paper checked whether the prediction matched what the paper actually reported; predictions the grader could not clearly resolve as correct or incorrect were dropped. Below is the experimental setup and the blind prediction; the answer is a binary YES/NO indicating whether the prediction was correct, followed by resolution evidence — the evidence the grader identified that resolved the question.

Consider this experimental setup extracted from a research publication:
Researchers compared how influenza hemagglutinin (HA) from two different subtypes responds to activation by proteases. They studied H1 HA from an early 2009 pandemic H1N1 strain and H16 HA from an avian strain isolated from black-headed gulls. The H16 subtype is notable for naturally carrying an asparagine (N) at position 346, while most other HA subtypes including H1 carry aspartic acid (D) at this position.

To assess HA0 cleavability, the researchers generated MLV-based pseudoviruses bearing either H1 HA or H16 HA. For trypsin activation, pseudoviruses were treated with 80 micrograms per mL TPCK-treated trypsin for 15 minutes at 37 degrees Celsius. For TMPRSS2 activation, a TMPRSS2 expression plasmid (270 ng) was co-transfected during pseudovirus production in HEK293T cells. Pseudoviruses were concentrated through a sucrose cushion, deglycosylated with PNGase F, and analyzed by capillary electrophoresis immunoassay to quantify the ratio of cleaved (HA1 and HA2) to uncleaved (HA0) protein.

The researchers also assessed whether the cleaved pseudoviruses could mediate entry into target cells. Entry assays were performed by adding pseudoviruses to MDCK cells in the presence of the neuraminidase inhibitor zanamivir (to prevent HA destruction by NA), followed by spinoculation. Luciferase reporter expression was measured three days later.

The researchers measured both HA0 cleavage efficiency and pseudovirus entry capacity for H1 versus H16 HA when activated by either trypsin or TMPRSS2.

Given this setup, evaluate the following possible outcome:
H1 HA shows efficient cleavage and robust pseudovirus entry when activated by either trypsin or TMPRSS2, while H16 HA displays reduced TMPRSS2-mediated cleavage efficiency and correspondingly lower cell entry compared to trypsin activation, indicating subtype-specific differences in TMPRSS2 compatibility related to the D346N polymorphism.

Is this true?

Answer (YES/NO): NO